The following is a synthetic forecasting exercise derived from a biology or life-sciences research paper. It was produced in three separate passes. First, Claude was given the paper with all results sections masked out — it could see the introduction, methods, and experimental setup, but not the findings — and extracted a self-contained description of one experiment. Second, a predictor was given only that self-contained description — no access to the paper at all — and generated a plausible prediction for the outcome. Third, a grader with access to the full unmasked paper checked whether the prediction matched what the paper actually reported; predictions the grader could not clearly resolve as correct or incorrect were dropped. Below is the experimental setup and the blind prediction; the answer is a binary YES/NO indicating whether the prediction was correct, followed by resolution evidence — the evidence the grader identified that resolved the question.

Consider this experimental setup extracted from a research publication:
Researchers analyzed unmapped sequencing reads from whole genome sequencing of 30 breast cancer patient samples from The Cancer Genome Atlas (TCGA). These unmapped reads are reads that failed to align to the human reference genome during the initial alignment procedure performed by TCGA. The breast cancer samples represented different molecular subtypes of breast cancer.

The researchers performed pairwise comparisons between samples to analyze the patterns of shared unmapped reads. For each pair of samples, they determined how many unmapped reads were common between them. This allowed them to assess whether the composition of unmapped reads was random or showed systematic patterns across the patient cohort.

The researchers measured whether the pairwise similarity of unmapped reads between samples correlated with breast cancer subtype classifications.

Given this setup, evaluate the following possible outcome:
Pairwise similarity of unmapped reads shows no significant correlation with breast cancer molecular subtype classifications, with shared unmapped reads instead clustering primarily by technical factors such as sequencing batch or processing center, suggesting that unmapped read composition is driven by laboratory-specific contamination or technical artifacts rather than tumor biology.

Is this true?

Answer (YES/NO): NO